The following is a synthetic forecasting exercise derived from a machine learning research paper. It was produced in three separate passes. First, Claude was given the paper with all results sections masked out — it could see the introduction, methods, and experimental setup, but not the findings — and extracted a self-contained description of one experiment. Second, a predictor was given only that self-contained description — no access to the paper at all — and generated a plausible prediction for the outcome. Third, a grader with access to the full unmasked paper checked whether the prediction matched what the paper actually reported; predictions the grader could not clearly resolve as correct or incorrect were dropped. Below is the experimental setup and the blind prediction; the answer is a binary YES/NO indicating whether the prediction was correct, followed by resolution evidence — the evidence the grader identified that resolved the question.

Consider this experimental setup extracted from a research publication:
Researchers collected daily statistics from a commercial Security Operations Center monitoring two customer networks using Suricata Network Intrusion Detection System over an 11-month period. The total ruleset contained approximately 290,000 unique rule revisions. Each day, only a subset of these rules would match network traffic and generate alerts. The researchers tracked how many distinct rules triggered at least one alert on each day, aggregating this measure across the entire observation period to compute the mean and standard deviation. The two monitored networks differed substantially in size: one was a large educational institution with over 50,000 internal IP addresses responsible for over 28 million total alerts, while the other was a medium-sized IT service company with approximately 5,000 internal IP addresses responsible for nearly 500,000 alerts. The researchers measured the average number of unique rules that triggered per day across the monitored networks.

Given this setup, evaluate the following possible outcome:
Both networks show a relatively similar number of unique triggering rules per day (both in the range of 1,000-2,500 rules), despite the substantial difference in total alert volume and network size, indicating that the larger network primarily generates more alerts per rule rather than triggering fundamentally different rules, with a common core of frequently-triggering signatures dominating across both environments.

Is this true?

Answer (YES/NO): NO